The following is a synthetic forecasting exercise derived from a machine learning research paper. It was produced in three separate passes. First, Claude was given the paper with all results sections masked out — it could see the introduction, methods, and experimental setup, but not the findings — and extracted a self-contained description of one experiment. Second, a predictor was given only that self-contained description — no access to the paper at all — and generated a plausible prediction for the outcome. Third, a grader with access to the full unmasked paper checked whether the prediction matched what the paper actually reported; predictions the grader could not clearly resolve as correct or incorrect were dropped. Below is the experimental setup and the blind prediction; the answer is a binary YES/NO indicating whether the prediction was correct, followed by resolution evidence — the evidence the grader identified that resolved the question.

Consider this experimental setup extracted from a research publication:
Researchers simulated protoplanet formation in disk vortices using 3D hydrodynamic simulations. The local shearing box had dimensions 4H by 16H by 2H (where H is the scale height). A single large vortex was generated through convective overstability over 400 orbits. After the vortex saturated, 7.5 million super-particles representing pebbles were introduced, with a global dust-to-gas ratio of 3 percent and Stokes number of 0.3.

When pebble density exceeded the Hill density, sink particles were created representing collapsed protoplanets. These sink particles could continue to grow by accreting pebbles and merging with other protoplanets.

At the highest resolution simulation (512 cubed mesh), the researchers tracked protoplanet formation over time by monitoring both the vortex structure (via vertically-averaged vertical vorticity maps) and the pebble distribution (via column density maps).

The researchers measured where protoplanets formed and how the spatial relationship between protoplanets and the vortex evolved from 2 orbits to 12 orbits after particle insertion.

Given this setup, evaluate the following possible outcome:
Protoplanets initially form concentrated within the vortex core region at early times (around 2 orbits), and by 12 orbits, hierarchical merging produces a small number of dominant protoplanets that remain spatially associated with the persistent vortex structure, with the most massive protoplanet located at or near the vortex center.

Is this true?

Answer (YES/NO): NO